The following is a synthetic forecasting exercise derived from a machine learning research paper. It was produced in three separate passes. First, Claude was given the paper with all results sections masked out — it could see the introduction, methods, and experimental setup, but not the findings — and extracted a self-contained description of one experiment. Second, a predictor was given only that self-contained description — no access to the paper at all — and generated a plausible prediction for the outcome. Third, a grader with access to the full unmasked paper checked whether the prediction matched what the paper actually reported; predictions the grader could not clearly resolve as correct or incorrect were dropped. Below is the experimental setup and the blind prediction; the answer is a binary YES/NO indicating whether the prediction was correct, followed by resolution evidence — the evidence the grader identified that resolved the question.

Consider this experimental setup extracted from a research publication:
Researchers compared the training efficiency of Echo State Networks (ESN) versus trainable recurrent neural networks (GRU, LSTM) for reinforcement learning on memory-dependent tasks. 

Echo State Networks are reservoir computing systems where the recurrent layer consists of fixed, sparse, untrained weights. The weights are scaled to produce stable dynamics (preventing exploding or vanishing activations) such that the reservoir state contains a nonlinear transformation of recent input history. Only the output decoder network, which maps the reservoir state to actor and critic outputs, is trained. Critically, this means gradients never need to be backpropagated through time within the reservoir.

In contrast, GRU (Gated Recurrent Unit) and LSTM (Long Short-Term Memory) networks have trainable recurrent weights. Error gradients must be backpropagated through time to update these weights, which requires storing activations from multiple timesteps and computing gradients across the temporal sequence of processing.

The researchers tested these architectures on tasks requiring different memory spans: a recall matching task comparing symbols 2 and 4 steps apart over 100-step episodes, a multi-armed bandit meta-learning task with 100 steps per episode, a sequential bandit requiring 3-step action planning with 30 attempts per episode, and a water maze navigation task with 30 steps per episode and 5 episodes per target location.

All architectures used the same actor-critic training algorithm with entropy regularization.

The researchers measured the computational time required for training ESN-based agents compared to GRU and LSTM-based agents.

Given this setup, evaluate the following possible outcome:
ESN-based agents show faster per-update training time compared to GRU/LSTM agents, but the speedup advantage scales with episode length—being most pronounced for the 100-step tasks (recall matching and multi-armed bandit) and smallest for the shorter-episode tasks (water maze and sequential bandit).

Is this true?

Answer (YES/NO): NO